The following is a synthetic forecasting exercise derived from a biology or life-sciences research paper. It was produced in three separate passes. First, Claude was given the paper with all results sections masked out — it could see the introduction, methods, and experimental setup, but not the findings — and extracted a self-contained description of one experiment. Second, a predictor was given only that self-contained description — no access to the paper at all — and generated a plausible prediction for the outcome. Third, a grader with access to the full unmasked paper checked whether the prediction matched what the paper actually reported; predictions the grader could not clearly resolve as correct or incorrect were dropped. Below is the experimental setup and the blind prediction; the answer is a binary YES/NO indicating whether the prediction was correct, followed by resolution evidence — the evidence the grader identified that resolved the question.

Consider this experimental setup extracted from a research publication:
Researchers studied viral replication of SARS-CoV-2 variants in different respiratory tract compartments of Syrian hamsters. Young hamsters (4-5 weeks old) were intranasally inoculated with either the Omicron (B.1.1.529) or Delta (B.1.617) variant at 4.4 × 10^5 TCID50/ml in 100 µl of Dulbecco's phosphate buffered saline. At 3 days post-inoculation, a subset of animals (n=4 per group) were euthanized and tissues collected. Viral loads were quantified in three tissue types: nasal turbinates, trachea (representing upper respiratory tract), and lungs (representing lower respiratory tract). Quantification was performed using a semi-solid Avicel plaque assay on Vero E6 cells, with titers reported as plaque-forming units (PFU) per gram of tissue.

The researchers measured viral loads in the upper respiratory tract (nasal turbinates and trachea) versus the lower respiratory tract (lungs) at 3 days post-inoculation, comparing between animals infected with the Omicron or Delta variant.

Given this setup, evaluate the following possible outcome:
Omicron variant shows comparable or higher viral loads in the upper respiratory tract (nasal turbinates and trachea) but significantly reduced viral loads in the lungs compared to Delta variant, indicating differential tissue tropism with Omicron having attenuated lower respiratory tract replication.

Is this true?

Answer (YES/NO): YES